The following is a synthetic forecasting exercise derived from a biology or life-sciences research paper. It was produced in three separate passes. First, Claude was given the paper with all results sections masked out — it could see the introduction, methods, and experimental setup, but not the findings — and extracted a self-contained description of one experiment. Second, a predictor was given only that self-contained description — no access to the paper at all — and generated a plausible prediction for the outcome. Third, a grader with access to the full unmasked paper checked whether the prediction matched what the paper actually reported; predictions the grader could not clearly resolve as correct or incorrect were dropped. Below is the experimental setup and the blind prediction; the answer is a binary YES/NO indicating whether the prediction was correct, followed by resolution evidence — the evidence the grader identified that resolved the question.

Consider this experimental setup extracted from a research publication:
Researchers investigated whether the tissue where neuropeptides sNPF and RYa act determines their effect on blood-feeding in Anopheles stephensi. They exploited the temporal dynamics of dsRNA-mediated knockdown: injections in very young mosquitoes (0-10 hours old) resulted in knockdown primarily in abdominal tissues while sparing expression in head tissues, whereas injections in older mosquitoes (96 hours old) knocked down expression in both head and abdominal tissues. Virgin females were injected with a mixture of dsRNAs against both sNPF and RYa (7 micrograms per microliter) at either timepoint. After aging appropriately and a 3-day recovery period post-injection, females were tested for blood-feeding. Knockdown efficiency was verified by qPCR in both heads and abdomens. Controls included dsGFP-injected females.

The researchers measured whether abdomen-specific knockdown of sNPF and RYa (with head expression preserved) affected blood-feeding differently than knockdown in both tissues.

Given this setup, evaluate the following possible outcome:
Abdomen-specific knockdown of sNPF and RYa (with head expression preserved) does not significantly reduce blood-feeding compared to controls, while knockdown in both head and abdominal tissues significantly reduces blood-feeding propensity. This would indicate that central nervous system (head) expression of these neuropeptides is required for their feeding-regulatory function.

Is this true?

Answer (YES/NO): YES